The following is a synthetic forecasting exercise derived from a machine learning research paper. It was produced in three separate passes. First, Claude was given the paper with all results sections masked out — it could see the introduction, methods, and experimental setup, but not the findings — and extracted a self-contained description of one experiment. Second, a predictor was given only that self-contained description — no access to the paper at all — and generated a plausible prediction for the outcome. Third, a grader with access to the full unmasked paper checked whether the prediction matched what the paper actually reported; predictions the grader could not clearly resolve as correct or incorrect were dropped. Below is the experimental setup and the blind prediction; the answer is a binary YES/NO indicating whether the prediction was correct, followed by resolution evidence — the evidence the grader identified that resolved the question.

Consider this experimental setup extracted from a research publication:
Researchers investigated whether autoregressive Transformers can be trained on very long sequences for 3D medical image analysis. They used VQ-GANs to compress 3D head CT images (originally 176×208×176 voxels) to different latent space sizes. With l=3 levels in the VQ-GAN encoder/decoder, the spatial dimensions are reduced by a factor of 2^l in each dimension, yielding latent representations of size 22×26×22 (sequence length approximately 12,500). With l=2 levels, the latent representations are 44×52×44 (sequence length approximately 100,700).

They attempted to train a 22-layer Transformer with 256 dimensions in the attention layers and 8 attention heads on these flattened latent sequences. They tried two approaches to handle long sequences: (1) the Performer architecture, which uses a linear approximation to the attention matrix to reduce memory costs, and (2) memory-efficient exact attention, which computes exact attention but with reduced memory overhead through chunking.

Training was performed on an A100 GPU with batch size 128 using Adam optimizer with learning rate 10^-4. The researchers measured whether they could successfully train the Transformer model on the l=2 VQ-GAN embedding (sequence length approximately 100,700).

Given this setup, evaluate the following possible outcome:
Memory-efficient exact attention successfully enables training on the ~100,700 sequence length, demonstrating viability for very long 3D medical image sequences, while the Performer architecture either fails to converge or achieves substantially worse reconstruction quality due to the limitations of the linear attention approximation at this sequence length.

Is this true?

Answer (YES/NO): NO